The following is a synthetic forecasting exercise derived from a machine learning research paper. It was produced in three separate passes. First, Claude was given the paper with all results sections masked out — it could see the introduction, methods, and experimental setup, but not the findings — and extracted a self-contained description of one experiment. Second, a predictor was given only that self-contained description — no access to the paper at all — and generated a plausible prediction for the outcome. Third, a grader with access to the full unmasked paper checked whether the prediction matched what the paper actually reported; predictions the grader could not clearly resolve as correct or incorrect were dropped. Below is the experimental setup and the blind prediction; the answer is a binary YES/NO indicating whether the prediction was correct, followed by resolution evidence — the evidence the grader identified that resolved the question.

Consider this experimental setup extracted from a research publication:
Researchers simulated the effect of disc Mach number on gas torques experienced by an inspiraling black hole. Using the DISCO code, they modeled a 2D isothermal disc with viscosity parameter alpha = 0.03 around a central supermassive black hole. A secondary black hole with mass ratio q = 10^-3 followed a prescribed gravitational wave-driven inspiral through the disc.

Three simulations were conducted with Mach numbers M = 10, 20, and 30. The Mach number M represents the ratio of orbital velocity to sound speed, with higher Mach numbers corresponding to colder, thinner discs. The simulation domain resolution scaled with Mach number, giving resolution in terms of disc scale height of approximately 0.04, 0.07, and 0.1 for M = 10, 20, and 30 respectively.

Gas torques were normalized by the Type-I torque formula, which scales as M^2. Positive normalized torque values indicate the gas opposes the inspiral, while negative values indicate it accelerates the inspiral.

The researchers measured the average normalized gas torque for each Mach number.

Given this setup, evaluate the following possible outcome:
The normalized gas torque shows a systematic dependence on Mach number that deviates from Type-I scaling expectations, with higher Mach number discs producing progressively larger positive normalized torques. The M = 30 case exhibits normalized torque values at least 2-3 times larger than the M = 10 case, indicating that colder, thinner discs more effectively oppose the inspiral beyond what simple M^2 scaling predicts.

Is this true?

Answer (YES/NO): NO